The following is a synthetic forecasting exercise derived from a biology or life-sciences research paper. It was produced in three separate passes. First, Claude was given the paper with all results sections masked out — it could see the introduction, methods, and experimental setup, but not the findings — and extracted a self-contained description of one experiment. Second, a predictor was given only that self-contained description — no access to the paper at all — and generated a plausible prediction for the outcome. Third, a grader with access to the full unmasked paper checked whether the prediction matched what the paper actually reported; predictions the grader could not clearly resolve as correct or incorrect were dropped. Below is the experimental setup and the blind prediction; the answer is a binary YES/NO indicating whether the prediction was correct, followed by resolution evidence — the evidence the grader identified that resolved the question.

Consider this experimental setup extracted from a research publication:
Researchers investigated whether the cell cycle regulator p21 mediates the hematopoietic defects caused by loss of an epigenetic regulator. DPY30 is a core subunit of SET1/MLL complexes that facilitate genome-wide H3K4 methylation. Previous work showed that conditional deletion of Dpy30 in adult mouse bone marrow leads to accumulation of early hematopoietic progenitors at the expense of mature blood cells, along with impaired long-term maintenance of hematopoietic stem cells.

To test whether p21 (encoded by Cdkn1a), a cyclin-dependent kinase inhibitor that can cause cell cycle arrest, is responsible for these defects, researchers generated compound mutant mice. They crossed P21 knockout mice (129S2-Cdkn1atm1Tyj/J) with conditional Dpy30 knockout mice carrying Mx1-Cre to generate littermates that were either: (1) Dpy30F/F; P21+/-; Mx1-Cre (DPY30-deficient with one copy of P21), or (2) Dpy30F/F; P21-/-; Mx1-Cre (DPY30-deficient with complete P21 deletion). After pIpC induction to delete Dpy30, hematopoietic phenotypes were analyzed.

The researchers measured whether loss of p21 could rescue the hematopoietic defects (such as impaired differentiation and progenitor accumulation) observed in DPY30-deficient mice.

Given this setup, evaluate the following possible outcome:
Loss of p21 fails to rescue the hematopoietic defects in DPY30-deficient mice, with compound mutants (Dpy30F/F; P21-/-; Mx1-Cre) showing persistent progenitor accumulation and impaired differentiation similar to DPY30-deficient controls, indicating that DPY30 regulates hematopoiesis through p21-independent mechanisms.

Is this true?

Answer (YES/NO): NO